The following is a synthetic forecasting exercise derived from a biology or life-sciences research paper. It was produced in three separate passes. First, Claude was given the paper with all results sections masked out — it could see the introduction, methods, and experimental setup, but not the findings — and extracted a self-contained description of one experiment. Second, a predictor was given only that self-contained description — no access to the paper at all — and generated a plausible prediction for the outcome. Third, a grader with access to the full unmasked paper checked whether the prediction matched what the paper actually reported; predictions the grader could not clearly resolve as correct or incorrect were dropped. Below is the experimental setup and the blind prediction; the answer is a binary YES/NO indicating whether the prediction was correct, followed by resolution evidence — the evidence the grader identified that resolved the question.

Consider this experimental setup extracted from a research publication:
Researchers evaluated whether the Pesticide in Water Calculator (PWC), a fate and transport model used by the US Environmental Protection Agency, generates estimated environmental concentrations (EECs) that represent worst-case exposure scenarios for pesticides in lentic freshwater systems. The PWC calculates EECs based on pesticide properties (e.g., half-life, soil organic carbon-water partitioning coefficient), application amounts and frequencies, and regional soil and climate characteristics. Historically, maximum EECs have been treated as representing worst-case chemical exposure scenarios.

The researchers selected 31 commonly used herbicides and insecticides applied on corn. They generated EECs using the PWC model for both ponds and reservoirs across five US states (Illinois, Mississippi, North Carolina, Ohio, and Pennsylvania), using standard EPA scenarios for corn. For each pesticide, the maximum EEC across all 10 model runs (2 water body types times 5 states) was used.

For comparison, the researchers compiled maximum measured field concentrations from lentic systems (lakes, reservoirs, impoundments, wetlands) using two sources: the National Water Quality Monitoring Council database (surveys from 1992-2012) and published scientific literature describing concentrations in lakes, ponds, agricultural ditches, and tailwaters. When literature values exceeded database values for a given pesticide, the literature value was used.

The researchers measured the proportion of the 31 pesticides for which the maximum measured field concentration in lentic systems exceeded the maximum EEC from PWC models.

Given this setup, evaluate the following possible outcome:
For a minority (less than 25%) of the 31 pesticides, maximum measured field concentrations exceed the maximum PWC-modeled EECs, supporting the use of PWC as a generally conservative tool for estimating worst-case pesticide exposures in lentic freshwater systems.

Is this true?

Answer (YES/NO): NO